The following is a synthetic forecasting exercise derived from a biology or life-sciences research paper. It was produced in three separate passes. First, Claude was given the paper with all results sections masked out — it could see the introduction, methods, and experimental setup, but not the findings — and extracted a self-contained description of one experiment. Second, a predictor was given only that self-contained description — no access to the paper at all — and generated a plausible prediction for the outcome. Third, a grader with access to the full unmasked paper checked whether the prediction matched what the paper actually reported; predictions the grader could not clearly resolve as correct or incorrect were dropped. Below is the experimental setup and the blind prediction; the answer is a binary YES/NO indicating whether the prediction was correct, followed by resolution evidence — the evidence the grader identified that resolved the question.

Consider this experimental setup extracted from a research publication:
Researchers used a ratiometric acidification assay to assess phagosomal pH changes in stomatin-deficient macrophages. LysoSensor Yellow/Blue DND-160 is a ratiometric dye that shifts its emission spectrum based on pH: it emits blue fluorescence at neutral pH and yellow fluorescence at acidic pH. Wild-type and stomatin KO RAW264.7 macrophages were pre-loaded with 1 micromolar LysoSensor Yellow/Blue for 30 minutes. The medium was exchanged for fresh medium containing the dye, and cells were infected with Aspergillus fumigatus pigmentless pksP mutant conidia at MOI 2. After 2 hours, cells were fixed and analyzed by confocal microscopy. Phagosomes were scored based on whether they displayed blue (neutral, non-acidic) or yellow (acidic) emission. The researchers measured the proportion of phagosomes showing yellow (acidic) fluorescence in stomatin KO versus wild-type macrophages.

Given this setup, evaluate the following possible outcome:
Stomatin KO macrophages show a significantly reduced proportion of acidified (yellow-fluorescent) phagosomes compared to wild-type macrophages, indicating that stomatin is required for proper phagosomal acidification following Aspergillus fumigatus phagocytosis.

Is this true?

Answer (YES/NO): YES